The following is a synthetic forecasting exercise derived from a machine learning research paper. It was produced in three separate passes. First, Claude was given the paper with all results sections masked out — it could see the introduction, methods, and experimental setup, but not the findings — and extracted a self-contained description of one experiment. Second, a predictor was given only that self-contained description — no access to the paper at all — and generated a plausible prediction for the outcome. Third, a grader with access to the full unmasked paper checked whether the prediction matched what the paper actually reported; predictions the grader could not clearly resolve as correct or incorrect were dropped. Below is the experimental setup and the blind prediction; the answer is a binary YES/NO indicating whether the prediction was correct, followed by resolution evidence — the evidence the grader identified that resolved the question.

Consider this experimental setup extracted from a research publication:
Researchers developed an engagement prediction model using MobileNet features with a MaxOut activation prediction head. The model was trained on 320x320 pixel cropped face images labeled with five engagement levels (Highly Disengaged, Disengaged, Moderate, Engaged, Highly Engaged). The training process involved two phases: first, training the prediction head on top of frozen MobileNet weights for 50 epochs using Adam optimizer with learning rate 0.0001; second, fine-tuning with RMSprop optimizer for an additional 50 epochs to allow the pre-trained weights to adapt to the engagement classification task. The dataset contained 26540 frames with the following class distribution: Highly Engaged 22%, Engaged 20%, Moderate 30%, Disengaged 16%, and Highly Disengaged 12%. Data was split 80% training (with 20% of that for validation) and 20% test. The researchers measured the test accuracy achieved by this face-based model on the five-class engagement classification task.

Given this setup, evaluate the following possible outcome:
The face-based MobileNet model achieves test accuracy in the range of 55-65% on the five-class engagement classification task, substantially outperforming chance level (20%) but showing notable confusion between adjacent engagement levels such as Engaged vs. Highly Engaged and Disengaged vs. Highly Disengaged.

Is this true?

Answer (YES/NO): NO